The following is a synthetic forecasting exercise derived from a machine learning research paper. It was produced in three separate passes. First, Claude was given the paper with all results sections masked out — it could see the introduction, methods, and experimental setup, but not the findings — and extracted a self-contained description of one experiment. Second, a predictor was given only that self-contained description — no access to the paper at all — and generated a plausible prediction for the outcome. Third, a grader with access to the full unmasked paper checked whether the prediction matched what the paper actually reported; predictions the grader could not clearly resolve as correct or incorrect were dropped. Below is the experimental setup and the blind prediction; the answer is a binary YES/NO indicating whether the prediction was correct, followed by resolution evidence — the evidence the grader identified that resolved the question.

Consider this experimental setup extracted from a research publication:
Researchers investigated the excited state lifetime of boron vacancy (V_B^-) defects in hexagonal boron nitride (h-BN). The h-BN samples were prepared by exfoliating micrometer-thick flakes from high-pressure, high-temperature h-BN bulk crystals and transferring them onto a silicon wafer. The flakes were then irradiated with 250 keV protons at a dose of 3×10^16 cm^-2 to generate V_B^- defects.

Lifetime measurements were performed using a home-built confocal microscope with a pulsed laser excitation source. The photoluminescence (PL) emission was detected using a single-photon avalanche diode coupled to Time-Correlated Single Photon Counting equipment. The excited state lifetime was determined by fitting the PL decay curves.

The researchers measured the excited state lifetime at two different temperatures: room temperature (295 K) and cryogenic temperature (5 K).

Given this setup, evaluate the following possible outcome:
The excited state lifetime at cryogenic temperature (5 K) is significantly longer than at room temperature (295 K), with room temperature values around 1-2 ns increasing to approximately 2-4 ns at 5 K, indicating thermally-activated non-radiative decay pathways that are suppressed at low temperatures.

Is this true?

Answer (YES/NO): YES